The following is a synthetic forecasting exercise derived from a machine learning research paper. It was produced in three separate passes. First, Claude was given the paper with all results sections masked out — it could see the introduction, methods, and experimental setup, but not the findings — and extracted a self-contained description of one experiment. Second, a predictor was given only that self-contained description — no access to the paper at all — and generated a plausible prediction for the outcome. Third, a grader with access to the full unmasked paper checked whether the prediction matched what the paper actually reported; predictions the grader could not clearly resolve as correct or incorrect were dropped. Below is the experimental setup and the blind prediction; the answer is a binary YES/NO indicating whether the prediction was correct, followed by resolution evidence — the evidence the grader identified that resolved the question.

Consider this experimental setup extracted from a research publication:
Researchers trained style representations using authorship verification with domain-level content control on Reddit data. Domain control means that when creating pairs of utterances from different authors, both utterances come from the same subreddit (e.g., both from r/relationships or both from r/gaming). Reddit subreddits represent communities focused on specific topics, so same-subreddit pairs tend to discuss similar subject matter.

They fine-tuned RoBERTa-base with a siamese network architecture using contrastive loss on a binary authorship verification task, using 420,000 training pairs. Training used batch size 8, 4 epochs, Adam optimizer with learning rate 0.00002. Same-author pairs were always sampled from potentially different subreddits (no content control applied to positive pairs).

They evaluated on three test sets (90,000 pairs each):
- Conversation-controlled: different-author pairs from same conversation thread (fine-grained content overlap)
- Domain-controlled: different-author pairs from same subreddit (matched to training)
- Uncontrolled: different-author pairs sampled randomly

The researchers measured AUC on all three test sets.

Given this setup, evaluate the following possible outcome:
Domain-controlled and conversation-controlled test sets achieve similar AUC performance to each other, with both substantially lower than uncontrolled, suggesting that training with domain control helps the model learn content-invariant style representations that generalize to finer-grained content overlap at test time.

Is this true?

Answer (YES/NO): NO